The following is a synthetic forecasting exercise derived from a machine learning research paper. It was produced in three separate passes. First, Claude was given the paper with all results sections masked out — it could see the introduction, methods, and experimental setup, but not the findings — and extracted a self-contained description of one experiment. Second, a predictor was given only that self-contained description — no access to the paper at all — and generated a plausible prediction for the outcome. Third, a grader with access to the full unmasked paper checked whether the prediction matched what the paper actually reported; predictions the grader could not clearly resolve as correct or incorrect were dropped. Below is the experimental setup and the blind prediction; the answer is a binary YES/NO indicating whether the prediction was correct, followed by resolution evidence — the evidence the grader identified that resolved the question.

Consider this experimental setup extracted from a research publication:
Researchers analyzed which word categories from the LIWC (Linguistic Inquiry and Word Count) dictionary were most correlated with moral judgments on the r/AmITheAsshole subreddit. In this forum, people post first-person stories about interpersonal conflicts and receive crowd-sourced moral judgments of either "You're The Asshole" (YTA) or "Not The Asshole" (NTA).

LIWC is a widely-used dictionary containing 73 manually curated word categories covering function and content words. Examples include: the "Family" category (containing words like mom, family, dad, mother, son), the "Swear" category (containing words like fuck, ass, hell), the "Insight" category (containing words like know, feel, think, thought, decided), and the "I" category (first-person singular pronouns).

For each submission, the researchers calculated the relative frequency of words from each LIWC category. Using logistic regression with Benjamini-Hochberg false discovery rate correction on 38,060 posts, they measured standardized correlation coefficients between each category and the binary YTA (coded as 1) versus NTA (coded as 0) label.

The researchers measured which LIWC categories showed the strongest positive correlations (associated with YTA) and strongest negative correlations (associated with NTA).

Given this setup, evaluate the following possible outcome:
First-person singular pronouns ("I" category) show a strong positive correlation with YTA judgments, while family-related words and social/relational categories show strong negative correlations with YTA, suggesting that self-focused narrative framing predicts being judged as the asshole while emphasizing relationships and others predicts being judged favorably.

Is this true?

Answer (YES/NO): NO